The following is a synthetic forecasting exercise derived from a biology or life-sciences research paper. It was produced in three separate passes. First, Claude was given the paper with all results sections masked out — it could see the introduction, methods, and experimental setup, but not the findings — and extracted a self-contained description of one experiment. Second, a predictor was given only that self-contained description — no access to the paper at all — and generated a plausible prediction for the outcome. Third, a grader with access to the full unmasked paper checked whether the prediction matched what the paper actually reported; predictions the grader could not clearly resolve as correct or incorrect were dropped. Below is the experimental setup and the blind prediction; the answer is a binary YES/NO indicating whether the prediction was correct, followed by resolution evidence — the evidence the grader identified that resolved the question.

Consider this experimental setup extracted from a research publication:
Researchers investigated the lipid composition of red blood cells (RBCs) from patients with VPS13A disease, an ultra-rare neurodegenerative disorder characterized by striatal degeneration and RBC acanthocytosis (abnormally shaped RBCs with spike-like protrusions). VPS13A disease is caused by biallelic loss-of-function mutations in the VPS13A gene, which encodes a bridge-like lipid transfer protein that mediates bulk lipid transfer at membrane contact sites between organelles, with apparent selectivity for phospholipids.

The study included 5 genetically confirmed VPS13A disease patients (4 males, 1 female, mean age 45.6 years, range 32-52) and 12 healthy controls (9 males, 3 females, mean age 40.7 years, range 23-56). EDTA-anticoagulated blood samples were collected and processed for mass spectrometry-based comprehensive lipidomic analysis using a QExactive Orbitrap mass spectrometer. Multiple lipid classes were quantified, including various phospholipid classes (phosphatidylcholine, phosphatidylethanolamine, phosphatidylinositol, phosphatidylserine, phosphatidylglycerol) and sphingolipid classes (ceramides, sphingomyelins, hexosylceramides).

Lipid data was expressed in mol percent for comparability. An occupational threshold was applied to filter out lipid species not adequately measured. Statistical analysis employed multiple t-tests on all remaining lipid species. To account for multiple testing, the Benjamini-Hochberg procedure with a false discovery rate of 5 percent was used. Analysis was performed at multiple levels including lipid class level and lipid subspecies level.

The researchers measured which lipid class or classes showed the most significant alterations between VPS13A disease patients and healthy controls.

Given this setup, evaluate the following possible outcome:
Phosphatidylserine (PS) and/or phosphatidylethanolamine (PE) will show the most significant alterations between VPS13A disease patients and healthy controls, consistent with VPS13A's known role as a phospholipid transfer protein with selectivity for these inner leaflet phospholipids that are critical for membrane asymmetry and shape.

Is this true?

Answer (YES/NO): YES